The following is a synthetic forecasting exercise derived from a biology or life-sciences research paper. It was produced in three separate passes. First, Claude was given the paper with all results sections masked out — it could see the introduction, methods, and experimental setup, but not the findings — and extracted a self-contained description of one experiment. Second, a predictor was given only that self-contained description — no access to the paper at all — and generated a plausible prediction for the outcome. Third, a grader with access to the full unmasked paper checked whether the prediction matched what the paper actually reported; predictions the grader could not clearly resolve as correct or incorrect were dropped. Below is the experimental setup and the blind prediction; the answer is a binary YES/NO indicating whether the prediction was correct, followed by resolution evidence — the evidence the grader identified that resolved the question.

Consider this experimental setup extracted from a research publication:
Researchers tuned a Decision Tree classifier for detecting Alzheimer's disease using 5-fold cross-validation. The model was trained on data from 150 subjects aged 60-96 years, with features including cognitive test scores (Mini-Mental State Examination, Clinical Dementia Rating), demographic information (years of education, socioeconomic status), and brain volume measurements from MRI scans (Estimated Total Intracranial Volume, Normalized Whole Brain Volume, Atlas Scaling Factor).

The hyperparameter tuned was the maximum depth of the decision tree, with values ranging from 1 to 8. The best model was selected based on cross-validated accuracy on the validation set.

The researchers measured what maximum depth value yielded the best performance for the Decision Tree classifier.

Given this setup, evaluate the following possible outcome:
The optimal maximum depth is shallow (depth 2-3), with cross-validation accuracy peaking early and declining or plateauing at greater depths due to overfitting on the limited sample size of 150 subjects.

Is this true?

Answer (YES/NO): NO